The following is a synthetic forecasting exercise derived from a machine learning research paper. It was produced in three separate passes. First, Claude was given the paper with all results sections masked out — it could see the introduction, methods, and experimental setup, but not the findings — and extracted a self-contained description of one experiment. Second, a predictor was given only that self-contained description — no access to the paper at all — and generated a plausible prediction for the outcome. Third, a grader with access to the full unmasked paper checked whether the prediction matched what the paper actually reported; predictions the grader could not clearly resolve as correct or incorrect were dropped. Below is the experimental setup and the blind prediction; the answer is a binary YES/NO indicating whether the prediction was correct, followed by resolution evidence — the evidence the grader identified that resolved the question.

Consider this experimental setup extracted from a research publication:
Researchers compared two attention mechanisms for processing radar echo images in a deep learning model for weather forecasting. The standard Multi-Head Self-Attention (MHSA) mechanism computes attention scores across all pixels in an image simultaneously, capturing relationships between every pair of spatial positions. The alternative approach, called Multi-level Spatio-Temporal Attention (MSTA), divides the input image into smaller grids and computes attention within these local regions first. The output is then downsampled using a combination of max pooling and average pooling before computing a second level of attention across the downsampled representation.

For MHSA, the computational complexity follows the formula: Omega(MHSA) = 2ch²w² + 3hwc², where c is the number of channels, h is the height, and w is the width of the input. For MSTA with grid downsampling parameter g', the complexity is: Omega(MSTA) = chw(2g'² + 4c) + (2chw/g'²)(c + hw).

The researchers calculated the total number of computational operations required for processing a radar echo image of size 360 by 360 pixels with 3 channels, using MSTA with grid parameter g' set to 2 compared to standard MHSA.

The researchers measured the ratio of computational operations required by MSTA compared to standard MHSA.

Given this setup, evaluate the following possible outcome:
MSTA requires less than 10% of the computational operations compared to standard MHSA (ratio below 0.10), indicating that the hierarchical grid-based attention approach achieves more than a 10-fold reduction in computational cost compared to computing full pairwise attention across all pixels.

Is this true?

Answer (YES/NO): NO